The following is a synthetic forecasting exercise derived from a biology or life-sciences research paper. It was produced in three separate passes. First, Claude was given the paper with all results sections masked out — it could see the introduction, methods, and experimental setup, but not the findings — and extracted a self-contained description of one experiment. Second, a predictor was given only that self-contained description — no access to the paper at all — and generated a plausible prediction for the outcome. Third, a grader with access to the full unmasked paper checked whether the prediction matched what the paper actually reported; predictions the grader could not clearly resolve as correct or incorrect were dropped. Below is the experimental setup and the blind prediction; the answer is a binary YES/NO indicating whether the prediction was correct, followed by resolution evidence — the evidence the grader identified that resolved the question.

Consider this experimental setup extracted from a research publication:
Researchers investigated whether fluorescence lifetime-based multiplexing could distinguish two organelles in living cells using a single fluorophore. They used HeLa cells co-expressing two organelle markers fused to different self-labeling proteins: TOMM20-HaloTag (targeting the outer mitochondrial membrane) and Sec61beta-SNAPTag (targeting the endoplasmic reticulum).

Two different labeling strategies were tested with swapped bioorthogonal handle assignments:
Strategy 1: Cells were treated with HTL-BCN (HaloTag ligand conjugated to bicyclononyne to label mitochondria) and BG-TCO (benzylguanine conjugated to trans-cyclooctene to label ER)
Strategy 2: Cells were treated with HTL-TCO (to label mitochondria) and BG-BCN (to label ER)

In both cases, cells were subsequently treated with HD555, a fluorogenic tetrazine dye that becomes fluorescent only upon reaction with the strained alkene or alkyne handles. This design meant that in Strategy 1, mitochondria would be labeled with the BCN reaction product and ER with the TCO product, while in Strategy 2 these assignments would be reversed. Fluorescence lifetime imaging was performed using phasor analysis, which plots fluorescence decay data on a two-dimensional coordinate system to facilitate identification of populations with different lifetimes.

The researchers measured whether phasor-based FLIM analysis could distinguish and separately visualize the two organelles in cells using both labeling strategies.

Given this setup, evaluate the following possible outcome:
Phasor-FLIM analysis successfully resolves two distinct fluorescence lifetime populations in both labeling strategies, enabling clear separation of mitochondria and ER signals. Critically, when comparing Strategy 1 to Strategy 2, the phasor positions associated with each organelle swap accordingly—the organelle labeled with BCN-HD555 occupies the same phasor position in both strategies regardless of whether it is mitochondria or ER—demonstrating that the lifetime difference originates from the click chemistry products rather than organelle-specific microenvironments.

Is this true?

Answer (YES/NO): YES